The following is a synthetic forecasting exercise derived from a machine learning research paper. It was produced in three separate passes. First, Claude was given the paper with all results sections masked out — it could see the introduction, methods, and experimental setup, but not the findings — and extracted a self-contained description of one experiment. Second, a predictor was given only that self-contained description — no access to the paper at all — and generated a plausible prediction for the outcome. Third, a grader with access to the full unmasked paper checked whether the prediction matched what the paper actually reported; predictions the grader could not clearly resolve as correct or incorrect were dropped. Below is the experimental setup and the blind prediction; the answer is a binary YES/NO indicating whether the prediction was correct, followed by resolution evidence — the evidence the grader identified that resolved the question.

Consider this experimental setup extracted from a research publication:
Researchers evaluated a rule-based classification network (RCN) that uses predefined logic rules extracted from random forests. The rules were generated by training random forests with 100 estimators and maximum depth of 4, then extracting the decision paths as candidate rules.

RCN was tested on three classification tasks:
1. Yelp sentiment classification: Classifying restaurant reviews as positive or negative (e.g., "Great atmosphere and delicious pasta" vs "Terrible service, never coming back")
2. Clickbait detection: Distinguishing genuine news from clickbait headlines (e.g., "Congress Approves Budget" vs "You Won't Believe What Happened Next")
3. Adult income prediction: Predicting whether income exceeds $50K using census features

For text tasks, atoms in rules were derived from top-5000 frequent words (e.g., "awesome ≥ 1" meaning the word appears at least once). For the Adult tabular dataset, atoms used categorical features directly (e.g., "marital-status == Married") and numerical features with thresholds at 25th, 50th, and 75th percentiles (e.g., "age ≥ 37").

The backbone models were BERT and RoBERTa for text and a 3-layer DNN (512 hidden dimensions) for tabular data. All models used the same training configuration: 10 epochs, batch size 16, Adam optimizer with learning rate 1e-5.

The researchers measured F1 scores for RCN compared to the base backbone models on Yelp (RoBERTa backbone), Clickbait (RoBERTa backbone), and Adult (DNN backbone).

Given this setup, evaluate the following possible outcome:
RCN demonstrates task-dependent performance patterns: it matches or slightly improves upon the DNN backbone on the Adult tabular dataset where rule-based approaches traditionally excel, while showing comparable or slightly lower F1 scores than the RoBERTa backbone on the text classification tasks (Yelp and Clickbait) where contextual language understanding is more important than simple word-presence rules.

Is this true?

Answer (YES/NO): NO